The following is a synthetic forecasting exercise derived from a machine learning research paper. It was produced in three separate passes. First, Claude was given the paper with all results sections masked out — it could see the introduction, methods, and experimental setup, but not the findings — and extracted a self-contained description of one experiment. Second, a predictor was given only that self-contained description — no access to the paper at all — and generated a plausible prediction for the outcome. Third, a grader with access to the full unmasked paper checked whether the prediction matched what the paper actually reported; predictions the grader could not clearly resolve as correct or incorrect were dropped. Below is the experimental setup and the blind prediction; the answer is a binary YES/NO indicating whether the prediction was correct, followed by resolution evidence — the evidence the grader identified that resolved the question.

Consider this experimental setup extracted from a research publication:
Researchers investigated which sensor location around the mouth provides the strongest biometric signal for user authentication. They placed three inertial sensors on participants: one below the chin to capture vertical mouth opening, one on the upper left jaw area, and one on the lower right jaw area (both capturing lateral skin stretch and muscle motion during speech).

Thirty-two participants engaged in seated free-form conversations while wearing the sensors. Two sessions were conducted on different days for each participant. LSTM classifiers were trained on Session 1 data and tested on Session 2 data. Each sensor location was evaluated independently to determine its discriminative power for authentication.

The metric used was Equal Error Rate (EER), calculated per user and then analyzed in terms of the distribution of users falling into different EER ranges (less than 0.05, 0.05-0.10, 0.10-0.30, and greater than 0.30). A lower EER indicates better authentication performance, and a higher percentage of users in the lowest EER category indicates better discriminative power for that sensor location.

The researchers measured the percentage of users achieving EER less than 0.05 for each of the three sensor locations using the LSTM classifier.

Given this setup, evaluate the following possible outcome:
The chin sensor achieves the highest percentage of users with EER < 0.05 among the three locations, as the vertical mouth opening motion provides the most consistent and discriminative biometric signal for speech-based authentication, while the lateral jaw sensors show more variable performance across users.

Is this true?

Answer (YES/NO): NO